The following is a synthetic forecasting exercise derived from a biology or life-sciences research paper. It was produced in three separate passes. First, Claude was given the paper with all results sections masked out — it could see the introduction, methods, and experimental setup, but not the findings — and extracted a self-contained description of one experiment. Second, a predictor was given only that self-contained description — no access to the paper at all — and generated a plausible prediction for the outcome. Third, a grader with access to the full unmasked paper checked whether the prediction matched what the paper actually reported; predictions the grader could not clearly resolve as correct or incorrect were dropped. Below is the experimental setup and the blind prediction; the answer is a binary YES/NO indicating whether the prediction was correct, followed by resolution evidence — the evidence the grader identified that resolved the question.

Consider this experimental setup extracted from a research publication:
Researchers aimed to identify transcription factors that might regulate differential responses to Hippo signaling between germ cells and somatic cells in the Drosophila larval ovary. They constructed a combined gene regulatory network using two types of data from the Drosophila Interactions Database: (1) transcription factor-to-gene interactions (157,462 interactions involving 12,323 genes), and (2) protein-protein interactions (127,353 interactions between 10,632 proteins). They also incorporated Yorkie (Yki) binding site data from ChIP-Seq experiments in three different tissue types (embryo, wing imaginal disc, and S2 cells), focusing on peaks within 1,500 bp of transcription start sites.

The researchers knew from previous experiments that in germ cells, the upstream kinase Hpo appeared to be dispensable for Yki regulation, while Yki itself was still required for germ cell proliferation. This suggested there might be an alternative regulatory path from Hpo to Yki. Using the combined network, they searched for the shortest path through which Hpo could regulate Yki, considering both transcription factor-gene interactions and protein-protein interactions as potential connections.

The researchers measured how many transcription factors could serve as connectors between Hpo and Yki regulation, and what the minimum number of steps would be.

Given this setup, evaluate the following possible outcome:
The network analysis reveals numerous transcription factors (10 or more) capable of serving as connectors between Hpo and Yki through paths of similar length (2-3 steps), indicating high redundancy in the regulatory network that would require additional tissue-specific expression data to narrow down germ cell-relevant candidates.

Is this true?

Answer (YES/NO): NO